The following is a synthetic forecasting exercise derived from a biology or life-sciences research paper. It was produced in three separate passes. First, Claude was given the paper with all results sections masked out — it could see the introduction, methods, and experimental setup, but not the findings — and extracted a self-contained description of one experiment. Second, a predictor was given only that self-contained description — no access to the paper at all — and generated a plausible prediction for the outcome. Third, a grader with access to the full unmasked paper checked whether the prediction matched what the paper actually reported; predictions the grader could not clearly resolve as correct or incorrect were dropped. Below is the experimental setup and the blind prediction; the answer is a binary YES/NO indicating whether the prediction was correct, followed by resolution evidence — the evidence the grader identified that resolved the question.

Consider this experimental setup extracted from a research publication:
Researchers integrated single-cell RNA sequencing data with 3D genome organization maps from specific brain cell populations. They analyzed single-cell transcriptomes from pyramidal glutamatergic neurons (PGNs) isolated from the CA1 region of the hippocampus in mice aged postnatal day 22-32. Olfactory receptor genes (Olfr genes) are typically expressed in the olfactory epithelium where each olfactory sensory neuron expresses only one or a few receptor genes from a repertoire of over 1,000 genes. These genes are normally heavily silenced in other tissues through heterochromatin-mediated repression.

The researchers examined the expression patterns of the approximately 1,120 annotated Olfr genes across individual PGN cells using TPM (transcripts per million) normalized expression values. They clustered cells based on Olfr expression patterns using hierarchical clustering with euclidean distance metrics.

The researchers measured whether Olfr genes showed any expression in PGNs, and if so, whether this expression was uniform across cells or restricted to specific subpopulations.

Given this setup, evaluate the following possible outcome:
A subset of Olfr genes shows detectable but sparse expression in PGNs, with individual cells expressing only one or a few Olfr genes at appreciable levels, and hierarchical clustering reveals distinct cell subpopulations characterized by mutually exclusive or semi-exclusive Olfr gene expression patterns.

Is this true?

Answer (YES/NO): NO